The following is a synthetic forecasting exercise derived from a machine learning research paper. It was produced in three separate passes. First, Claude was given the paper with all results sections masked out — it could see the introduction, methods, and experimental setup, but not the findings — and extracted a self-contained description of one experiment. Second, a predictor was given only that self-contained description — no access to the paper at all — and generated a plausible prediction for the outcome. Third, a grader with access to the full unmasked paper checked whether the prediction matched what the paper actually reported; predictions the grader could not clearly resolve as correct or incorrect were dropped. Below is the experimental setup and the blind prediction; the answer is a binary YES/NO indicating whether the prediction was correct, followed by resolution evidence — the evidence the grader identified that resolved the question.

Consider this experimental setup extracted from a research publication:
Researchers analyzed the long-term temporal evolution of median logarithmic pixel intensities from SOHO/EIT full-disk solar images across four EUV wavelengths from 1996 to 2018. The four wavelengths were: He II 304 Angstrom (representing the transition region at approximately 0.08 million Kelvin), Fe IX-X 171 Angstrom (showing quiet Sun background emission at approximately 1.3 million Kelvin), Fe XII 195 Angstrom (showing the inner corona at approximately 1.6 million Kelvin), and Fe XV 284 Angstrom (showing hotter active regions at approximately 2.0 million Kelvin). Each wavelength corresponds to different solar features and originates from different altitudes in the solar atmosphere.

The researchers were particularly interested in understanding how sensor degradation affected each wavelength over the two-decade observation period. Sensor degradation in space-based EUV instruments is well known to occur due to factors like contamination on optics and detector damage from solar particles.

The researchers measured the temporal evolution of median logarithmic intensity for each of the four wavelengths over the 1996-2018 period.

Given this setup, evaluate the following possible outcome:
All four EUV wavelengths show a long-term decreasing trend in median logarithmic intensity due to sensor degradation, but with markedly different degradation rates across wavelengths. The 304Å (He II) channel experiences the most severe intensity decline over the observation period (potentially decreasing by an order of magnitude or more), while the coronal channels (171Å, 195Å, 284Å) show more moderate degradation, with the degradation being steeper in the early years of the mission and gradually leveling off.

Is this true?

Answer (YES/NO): NO